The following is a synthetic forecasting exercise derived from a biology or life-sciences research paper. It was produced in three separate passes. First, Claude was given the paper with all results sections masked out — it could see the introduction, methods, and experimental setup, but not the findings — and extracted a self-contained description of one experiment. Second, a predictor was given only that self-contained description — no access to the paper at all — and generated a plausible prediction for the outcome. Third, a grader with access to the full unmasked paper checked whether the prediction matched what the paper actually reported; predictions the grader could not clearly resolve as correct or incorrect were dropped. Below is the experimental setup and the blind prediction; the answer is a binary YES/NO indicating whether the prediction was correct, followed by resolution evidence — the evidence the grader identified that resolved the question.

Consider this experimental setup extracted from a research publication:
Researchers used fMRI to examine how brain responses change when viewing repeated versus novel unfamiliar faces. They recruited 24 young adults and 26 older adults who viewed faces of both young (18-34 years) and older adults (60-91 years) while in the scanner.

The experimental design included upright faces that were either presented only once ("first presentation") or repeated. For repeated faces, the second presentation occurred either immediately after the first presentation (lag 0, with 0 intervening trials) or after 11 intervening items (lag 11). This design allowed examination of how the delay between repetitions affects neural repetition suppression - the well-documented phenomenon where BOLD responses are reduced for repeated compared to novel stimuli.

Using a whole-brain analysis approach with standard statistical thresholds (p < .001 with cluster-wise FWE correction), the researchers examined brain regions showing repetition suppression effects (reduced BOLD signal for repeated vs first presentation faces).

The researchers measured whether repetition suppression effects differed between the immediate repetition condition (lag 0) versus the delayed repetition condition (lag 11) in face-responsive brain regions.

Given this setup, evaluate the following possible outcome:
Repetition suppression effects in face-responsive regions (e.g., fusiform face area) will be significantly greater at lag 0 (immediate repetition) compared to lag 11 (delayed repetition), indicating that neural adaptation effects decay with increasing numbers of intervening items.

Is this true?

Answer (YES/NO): NO